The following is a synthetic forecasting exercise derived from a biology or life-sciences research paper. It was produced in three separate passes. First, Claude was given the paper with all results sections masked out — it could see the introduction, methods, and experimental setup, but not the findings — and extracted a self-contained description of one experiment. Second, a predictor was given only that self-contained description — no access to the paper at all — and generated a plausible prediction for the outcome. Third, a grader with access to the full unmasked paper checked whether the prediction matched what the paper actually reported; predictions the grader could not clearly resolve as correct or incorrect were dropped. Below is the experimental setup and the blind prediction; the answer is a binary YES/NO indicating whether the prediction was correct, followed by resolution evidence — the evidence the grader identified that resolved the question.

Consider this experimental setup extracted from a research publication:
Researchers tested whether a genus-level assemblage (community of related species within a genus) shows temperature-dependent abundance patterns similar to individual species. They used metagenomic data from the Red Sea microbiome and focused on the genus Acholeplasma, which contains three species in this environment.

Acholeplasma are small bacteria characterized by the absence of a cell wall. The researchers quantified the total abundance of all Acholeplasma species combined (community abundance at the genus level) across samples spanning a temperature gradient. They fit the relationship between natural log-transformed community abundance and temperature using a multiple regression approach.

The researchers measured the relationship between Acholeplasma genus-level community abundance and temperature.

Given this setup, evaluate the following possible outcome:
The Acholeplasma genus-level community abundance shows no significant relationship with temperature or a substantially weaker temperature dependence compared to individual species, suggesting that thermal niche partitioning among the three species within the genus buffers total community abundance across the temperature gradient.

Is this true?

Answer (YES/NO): NO